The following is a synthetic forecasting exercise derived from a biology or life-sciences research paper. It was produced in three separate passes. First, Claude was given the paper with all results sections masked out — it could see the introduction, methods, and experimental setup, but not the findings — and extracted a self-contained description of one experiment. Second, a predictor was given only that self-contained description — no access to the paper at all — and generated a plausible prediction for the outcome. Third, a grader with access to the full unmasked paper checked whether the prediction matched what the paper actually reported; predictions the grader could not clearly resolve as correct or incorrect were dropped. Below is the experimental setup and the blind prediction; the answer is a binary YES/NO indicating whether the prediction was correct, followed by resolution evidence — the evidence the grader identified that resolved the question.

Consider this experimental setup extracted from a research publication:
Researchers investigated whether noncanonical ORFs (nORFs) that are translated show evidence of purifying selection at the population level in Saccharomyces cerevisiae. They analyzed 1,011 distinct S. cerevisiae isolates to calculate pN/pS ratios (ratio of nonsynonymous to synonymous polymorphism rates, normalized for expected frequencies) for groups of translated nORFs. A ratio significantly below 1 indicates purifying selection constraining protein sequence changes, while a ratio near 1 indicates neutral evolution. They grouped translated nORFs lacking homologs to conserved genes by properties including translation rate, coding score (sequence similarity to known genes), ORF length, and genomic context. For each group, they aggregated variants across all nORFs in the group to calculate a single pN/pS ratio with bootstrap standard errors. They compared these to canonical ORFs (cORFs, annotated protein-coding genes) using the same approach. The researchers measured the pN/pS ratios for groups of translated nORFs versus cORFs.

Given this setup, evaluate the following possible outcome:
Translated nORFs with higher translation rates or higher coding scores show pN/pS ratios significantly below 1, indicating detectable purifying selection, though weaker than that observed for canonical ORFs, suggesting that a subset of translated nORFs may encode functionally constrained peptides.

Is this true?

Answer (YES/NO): NO